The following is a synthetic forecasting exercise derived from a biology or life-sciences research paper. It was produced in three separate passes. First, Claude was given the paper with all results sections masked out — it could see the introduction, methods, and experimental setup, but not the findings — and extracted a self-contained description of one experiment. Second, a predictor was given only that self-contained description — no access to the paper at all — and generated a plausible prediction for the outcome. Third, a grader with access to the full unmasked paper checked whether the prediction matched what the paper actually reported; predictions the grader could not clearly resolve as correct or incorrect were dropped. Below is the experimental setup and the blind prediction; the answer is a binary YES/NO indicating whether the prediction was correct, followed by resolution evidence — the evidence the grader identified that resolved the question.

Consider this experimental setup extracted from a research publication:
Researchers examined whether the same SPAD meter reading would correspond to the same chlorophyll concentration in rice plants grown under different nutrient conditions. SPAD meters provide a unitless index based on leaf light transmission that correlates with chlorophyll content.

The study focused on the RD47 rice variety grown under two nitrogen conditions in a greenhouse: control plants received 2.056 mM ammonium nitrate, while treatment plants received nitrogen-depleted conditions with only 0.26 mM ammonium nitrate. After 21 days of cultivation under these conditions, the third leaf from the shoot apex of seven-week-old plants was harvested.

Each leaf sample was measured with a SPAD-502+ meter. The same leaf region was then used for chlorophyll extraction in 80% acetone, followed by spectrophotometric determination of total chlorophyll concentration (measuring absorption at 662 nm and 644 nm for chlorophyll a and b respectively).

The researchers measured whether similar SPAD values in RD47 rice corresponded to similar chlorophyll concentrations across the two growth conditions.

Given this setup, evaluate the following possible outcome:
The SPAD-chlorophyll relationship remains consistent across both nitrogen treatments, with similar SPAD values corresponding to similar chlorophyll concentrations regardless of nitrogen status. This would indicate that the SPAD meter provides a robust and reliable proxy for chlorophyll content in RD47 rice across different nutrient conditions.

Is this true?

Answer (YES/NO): NO